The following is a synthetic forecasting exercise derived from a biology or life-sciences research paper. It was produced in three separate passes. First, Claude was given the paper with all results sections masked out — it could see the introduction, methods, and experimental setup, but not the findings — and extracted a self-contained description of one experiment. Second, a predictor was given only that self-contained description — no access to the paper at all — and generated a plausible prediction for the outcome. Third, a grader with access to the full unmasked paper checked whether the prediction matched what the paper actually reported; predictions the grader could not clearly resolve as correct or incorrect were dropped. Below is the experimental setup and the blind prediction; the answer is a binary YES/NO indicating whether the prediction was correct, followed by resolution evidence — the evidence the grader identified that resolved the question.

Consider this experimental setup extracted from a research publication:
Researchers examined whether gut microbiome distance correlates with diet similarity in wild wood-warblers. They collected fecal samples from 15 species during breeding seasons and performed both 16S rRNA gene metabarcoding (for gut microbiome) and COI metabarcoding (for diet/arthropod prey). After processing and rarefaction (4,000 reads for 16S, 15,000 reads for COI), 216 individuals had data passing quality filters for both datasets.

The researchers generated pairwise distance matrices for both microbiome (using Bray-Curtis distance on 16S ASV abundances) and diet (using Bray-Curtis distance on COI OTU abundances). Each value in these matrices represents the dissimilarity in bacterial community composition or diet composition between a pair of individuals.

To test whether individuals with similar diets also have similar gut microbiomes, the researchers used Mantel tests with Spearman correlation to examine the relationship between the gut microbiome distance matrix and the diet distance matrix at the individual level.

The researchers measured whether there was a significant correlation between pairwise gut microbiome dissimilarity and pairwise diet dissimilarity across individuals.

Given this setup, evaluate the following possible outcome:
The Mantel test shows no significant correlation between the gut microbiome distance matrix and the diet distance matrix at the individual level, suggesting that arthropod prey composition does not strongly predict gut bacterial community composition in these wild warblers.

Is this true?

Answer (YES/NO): NO